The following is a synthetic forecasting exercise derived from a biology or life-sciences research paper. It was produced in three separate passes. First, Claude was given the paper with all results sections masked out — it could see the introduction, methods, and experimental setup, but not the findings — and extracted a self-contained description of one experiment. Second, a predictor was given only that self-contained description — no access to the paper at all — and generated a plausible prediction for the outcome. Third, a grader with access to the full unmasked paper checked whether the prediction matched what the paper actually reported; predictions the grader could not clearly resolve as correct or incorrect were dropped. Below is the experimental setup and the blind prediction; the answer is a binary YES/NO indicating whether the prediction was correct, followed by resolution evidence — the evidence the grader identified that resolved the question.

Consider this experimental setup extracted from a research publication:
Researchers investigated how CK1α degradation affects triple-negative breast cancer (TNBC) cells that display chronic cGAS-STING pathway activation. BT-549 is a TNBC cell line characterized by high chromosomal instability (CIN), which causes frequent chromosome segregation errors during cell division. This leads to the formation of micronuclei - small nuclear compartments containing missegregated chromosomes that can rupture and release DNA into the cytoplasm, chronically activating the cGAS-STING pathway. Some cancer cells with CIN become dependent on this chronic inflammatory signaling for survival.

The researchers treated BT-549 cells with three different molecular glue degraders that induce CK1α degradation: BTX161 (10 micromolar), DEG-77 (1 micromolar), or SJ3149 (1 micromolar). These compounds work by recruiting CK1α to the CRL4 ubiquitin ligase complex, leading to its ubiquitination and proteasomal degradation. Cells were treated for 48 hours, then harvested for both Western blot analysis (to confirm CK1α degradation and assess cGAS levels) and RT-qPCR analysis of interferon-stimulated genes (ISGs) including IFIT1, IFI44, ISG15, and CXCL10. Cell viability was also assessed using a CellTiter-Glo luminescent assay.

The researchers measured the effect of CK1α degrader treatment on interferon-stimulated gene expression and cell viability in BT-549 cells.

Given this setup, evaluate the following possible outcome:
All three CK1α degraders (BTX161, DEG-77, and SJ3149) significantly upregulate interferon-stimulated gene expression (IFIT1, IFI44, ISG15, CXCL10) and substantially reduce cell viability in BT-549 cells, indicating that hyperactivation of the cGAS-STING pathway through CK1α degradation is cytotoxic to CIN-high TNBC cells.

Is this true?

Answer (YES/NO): NO